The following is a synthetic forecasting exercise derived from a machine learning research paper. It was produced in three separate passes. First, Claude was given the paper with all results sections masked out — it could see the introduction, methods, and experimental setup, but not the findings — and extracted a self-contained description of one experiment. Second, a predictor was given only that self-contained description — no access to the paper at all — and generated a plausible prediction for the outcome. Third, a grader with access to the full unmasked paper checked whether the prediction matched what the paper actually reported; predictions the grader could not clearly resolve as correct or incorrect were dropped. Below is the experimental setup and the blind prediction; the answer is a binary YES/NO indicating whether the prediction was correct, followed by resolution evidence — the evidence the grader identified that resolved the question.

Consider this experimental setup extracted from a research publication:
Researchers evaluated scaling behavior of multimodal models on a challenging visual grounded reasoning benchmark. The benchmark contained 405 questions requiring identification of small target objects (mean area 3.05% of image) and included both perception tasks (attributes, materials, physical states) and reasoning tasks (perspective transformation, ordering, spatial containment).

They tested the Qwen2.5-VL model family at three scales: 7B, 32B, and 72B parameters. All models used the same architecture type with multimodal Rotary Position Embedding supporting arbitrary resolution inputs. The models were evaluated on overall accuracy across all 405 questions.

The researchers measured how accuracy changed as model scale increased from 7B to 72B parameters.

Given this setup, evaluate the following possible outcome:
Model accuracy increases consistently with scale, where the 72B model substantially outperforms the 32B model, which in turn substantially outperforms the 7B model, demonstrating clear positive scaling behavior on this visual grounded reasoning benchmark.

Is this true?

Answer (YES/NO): NO